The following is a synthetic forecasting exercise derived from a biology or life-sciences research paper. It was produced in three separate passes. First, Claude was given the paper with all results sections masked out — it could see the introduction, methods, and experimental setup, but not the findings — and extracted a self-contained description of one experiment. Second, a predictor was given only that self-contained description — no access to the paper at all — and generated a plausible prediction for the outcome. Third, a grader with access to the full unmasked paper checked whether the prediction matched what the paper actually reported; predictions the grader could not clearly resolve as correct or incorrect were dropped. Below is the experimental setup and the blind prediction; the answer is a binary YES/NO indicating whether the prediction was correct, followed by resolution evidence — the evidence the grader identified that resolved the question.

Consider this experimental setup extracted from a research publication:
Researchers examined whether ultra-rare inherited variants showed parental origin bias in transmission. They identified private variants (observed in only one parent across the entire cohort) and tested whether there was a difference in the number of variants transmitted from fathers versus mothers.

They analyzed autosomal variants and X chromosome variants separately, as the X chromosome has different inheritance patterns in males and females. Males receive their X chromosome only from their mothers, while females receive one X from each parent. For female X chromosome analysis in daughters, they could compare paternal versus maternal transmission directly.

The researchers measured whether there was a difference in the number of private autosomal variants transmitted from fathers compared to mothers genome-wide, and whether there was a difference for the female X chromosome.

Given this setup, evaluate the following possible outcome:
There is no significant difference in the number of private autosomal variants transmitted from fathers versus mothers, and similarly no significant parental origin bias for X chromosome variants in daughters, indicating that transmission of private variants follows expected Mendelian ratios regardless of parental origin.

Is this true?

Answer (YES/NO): NO